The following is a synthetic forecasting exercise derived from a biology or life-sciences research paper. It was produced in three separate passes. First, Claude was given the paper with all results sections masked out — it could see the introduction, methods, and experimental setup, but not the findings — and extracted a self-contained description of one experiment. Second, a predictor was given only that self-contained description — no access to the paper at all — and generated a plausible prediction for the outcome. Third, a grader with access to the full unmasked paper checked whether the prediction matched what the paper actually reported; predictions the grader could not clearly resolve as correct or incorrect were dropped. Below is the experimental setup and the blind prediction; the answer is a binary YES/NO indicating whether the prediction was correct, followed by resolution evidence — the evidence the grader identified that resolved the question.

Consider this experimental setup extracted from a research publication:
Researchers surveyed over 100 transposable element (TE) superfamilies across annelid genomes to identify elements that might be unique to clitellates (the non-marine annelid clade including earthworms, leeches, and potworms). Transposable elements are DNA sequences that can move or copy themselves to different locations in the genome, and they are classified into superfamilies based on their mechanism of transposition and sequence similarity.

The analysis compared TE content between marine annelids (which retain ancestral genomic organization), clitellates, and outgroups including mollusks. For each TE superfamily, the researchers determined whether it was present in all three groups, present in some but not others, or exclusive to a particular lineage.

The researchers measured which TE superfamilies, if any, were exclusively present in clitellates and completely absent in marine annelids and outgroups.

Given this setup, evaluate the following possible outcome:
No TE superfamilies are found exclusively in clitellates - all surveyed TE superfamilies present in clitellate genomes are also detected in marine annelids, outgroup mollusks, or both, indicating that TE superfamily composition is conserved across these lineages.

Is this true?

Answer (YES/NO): NO